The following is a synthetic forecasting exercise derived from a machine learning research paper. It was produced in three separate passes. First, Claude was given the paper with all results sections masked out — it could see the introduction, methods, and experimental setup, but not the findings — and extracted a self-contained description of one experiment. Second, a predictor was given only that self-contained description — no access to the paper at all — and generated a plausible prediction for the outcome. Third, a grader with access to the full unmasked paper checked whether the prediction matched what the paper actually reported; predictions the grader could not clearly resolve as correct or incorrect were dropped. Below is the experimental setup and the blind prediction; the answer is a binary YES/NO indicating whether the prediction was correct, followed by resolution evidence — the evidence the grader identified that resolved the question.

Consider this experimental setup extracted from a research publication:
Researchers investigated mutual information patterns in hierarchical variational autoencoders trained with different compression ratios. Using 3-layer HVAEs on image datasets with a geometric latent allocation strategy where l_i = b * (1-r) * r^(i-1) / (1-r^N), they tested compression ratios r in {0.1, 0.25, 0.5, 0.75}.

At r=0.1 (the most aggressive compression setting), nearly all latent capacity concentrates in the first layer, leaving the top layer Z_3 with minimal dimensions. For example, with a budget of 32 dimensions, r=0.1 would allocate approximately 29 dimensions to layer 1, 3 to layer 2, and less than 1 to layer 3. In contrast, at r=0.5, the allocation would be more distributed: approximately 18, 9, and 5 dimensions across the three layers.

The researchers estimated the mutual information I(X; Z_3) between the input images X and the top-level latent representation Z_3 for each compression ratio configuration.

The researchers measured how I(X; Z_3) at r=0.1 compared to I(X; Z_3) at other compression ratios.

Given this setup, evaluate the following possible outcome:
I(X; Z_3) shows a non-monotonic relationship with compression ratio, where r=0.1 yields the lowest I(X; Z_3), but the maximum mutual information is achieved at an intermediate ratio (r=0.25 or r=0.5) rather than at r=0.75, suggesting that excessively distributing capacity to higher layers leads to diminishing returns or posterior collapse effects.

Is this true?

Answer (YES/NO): NO